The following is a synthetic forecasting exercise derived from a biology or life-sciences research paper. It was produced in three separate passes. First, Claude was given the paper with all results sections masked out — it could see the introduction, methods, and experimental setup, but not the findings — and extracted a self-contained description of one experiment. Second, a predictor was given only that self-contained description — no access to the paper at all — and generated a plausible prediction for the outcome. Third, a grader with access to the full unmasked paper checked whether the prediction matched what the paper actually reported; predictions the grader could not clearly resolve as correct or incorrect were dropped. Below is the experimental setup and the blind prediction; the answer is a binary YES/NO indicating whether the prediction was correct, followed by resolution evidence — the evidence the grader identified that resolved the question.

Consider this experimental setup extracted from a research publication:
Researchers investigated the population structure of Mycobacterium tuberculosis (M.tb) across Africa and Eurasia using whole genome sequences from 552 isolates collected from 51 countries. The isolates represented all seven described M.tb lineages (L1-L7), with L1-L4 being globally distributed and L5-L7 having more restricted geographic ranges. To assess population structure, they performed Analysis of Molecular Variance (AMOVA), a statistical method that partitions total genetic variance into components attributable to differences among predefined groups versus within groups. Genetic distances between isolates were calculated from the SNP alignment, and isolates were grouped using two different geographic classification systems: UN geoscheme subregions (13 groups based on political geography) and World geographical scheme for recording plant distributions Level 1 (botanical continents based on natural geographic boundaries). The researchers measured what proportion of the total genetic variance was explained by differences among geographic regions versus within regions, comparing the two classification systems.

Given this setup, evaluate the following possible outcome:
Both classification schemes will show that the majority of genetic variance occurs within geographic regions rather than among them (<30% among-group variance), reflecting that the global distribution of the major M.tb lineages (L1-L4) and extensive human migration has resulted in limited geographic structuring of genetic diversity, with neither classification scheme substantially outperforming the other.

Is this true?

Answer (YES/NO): NO